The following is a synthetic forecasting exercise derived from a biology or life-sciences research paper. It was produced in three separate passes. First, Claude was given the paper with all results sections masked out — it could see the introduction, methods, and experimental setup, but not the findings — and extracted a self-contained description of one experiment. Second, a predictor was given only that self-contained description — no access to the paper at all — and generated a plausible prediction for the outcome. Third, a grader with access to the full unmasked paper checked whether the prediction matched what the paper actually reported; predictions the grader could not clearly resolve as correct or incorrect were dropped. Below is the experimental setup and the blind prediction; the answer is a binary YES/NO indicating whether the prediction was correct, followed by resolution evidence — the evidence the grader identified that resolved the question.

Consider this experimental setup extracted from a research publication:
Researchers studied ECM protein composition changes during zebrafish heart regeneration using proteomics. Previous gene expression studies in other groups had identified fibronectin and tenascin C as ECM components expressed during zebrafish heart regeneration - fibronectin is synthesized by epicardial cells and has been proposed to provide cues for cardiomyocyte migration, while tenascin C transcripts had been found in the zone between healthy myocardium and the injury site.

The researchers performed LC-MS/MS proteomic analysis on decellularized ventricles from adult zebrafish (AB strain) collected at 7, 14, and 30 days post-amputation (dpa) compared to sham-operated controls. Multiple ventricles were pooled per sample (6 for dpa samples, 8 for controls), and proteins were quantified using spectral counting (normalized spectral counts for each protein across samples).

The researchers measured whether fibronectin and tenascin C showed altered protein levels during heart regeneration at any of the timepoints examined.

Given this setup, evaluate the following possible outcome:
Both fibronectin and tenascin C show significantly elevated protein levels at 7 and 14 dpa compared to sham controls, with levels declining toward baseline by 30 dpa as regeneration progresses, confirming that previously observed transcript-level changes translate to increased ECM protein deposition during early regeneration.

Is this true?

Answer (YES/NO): NO